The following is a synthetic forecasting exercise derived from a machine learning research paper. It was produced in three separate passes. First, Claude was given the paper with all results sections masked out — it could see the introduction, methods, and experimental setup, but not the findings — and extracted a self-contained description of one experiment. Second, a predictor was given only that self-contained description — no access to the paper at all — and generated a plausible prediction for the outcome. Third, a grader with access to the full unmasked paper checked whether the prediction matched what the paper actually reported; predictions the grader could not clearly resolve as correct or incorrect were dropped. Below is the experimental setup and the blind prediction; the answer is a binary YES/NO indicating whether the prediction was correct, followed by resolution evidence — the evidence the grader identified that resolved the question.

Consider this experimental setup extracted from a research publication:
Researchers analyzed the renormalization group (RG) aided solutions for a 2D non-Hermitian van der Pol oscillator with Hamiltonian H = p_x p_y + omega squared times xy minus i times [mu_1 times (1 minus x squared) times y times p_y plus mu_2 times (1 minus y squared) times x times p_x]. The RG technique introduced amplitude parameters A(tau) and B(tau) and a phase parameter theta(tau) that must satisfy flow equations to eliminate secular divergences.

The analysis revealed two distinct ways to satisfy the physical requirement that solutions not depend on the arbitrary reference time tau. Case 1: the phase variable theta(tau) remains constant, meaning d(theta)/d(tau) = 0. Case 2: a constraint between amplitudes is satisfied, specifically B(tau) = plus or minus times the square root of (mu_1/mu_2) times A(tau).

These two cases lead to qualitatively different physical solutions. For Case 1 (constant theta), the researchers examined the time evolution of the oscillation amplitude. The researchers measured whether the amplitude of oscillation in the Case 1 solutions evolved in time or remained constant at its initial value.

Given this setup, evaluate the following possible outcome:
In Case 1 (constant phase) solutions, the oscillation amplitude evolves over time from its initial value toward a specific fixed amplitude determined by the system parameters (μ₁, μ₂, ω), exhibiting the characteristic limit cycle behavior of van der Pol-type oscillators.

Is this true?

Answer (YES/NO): NO